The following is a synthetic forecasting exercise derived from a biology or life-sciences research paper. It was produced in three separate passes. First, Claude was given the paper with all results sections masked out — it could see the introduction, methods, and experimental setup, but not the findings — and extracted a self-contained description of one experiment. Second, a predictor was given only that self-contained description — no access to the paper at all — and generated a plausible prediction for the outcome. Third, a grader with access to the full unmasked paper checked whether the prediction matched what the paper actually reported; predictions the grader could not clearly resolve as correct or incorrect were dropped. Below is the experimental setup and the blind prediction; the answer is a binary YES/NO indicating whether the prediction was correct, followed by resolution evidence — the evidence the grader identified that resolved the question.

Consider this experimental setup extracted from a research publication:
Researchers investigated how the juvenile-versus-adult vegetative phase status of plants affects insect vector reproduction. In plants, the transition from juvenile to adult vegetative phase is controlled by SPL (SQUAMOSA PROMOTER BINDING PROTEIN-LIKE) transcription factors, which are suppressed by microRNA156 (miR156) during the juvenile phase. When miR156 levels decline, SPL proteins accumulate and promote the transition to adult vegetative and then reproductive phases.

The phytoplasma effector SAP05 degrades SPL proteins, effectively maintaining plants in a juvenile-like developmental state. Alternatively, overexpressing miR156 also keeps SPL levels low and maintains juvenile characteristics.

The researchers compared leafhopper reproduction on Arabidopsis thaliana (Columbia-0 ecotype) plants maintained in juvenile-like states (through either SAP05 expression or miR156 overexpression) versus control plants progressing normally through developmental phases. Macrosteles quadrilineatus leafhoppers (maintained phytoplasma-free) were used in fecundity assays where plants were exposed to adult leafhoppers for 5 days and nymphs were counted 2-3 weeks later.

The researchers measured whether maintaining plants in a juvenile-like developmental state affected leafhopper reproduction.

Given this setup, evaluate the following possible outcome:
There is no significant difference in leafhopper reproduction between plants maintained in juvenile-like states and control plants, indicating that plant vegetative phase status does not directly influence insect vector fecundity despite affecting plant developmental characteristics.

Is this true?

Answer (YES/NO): NO